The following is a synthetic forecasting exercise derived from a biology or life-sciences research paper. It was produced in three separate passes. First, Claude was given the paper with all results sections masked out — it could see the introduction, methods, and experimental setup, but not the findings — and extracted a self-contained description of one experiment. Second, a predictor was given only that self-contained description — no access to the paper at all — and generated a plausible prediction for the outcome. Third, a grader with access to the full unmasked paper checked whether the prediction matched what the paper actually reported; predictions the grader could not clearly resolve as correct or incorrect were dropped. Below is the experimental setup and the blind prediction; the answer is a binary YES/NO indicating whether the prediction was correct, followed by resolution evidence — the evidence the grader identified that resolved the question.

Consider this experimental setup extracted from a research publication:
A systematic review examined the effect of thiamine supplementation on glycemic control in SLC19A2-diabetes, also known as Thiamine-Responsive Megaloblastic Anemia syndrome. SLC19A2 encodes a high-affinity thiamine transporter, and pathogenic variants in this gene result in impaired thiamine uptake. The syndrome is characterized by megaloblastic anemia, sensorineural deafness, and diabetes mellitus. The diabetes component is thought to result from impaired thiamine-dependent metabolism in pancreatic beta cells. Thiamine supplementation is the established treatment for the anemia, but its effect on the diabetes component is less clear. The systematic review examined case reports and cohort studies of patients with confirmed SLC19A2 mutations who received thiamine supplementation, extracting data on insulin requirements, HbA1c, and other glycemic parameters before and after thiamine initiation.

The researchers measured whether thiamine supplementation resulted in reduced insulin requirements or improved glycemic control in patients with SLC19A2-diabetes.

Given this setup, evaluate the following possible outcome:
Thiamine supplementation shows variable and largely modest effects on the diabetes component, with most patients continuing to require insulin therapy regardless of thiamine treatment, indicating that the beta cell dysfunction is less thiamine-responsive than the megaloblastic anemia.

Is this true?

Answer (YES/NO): YES